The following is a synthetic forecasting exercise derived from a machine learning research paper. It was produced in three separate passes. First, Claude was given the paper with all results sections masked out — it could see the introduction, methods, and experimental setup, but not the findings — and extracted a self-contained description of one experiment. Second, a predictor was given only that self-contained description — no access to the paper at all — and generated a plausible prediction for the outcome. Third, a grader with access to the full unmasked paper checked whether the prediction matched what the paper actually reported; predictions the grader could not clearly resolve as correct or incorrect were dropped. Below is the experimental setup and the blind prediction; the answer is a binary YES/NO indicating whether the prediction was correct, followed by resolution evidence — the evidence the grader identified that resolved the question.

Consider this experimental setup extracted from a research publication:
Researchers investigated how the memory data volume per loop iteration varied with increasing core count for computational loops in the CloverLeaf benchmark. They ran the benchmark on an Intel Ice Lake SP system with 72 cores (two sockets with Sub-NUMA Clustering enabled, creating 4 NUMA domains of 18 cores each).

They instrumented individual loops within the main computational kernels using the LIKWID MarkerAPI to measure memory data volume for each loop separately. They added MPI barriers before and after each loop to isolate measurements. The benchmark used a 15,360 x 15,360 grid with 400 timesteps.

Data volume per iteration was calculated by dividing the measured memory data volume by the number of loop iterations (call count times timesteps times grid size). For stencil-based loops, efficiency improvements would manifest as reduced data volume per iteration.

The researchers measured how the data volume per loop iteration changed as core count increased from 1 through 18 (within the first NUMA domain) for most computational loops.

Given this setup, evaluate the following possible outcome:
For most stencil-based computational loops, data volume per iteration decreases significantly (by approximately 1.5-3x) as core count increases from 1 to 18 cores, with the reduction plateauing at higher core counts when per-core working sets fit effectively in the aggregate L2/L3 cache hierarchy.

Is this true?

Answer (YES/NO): NO